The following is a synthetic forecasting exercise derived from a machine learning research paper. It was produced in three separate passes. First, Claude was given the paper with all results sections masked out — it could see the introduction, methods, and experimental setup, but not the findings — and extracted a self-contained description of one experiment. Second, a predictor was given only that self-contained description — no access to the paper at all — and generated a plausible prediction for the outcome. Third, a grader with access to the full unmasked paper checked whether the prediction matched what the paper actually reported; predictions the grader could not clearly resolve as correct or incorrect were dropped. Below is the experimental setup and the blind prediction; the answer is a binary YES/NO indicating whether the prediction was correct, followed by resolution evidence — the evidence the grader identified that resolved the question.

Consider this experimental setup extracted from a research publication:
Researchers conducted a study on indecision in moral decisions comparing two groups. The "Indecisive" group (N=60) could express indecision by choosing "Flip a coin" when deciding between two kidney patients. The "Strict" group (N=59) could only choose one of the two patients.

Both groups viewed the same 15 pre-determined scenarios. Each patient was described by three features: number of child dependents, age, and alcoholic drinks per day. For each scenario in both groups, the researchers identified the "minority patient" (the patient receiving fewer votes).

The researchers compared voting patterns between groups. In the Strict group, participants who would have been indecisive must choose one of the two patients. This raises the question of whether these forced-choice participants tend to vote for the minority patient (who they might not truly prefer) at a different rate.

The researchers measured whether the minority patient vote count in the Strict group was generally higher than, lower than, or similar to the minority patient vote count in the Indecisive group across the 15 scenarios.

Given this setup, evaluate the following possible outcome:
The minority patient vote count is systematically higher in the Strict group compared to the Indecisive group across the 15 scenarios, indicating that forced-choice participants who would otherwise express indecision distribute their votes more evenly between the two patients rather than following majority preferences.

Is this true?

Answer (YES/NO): YES